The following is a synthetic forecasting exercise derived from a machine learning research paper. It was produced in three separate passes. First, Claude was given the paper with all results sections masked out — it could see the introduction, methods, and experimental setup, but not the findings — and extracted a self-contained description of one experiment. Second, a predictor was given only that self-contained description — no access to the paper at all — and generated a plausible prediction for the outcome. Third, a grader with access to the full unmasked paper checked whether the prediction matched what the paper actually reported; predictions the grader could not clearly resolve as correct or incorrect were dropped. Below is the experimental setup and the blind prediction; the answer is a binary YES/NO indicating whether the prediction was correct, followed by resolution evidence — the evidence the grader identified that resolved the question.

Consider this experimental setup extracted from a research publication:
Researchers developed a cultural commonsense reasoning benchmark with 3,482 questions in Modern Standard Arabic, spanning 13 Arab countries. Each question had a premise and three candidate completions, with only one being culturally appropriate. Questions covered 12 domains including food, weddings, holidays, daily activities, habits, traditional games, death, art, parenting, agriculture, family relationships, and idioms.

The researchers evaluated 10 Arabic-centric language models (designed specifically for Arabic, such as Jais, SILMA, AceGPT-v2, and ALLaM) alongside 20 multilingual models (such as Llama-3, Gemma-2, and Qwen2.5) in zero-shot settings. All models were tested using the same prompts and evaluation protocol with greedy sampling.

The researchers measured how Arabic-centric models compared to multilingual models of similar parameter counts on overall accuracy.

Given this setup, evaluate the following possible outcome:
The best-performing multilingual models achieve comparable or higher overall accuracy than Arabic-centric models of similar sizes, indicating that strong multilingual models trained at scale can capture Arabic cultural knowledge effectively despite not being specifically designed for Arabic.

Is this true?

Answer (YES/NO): YES